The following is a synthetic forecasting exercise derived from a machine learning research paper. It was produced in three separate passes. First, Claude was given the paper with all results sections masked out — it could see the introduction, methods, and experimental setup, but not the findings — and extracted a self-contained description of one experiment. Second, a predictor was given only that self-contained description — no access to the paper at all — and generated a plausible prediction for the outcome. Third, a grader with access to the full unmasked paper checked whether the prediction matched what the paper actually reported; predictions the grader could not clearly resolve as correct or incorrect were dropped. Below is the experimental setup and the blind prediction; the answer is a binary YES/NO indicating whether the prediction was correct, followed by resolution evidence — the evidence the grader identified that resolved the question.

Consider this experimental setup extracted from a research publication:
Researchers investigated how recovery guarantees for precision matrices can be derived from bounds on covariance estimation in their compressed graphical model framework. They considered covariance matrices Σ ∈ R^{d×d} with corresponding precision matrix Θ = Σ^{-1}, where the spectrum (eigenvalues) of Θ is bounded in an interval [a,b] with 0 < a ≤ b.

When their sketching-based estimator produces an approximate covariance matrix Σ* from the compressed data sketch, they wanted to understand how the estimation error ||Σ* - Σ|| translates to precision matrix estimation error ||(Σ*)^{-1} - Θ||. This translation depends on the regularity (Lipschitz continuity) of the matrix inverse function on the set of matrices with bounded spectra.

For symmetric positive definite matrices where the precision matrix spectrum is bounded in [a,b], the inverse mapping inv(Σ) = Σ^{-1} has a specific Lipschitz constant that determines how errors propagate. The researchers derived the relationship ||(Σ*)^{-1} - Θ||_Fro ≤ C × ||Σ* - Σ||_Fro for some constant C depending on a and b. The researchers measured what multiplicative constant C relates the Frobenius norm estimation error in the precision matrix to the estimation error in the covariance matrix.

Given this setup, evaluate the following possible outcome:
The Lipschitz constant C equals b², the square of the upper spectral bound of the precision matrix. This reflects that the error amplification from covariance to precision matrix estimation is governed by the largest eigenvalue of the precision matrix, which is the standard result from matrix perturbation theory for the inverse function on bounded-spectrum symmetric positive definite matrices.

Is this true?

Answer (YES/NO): YES